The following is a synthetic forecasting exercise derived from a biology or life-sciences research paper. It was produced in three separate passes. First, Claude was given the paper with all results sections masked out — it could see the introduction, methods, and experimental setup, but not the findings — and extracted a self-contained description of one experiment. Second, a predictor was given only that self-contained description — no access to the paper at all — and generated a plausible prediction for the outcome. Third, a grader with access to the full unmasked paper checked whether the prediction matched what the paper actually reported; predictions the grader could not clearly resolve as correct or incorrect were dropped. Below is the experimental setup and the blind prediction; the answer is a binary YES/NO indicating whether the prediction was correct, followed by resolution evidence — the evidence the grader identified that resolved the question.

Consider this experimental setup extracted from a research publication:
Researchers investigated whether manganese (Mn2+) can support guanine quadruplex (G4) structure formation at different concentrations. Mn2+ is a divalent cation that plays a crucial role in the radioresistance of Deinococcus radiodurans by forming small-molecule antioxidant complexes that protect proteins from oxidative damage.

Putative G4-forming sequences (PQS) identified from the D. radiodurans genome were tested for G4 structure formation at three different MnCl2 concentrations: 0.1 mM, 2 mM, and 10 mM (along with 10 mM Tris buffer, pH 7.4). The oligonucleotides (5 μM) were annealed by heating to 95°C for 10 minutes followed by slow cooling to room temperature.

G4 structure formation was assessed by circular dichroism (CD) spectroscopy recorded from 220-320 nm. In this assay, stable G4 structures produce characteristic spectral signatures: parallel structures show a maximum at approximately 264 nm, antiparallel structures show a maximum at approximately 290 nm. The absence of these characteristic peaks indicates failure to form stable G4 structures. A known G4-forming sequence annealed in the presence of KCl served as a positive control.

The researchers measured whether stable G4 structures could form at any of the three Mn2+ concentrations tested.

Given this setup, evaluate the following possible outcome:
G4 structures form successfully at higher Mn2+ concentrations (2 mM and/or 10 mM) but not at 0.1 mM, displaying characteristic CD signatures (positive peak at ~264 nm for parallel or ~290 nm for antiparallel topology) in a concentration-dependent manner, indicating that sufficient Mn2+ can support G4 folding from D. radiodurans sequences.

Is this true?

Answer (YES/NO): NO